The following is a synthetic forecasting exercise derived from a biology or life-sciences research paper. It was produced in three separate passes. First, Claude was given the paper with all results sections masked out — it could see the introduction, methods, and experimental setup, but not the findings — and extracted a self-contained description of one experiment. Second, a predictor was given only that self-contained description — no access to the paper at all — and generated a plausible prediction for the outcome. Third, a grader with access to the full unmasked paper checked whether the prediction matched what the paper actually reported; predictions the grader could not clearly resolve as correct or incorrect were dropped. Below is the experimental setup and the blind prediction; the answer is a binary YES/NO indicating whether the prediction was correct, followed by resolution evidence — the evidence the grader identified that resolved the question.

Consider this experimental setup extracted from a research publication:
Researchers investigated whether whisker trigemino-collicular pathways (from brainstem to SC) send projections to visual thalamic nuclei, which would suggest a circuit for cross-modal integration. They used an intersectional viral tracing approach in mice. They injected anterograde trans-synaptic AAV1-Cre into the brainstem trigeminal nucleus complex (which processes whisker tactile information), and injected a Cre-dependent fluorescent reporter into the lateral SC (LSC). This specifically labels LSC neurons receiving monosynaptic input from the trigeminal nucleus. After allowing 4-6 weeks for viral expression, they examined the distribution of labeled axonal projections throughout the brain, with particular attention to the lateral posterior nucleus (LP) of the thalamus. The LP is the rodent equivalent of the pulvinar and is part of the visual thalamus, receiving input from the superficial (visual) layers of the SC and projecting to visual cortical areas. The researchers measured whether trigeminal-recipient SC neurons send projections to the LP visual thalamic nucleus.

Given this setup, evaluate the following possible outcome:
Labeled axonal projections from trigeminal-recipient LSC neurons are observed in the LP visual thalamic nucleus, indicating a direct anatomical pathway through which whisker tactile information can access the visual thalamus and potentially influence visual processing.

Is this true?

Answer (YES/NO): YES